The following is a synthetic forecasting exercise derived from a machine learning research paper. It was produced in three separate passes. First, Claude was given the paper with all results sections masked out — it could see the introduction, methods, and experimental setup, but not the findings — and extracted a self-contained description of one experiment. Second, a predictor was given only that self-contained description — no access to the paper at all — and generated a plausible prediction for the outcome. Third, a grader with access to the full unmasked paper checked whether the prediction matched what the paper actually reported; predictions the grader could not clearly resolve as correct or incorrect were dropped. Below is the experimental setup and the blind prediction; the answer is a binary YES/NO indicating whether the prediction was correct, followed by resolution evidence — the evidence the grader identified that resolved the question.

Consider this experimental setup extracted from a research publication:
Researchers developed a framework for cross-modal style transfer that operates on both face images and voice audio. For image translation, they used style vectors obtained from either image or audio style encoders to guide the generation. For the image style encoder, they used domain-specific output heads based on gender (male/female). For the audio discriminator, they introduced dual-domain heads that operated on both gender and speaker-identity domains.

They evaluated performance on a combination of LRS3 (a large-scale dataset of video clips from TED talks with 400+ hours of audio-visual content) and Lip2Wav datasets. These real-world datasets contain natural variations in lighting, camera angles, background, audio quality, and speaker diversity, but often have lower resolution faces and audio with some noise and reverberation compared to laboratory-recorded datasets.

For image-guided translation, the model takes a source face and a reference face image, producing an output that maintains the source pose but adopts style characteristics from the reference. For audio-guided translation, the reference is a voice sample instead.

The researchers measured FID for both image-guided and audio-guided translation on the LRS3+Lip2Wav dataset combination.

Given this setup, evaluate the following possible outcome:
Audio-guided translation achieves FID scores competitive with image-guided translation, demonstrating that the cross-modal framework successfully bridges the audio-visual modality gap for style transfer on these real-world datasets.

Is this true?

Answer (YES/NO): YES